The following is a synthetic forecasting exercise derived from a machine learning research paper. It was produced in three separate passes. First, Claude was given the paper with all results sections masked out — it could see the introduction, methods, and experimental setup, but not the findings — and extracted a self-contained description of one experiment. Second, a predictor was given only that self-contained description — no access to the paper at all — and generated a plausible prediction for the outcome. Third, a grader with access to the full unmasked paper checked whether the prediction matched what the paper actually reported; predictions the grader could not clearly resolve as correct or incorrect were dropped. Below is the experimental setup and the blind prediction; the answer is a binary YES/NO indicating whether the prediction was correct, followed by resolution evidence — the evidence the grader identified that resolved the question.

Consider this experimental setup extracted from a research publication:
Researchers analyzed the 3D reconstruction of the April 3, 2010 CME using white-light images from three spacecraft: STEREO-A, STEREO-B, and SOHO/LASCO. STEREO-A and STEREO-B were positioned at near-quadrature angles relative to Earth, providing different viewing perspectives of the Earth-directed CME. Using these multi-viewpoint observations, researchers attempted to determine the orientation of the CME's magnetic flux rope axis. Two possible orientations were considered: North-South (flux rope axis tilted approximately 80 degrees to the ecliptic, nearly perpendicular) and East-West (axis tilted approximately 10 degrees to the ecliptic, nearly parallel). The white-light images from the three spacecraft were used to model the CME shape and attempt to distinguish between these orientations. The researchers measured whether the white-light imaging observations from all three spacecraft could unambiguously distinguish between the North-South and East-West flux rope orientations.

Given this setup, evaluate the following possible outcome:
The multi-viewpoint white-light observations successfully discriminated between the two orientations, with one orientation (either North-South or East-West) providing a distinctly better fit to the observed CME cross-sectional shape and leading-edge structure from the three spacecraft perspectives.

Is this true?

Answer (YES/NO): NO